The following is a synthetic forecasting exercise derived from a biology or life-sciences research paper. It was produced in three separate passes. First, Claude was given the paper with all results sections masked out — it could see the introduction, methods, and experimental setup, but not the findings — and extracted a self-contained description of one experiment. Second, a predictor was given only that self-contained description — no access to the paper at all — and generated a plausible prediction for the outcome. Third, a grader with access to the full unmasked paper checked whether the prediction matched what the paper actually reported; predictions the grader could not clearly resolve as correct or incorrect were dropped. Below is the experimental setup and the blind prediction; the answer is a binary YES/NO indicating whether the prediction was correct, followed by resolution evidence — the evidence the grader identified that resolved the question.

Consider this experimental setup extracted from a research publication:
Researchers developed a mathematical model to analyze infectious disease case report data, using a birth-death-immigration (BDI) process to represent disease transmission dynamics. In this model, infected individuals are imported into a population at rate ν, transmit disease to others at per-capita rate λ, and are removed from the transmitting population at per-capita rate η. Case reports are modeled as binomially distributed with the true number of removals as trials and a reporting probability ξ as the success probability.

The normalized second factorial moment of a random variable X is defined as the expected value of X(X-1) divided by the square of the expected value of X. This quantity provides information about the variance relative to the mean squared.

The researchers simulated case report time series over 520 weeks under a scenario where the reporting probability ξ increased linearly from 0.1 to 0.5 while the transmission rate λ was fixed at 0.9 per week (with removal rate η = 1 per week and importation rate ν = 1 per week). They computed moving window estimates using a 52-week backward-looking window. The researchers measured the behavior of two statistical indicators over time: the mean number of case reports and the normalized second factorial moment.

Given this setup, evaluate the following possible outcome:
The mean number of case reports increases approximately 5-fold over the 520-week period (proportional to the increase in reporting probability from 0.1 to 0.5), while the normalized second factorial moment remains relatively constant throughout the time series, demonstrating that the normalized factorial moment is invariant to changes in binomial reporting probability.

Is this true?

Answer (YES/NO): YES